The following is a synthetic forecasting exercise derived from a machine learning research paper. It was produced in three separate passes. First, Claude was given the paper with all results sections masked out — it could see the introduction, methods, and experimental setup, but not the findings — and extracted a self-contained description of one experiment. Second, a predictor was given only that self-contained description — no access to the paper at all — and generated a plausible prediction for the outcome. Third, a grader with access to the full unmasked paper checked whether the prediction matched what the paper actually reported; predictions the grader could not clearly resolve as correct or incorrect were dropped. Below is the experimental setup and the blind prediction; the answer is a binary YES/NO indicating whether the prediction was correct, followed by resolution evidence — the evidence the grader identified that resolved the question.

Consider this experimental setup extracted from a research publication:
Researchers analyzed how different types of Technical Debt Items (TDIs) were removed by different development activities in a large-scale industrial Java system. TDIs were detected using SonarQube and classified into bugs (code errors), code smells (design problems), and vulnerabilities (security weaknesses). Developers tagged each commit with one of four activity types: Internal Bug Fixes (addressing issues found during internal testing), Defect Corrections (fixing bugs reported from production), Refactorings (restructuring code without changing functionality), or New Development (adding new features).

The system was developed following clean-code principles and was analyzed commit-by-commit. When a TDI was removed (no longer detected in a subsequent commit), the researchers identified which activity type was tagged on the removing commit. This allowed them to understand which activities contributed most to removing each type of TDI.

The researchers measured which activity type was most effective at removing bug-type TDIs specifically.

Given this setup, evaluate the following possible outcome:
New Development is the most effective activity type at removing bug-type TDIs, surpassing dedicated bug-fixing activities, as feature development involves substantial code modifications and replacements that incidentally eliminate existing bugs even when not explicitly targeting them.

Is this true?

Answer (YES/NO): NO